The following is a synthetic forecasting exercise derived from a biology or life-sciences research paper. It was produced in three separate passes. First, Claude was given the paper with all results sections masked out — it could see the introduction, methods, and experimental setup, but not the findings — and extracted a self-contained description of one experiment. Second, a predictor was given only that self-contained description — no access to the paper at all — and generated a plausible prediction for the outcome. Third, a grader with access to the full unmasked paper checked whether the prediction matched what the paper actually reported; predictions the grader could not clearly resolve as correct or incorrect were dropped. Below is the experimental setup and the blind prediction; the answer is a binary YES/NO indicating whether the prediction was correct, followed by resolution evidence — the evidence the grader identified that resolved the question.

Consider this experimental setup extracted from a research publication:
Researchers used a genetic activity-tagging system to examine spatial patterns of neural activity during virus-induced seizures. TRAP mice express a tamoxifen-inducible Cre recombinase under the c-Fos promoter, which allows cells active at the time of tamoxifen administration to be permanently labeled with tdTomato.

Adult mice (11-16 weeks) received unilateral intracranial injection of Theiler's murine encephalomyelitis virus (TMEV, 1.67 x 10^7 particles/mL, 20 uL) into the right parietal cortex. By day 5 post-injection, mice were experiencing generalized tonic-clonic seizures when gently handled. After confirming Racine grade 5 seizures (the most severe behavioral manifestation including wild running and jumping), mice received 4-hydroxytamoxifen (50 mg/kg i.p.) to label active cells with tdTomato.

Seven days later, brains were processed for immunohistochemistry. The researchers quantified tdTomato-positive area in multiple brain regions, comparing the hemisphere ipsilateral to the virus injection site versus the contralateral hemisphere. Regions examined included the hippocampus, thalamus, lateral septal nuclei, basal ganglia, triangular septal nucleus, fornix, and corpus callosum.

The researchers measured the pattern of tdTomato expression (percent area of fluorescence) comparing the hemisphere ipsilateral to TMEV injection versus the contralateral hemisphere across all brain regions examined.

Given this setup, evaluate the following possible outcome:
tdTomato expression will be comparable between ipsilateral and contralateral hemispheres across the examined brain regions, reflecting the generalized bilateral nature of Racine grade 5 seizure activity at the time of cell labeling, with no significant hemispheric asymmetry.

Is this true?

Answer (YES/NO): YES